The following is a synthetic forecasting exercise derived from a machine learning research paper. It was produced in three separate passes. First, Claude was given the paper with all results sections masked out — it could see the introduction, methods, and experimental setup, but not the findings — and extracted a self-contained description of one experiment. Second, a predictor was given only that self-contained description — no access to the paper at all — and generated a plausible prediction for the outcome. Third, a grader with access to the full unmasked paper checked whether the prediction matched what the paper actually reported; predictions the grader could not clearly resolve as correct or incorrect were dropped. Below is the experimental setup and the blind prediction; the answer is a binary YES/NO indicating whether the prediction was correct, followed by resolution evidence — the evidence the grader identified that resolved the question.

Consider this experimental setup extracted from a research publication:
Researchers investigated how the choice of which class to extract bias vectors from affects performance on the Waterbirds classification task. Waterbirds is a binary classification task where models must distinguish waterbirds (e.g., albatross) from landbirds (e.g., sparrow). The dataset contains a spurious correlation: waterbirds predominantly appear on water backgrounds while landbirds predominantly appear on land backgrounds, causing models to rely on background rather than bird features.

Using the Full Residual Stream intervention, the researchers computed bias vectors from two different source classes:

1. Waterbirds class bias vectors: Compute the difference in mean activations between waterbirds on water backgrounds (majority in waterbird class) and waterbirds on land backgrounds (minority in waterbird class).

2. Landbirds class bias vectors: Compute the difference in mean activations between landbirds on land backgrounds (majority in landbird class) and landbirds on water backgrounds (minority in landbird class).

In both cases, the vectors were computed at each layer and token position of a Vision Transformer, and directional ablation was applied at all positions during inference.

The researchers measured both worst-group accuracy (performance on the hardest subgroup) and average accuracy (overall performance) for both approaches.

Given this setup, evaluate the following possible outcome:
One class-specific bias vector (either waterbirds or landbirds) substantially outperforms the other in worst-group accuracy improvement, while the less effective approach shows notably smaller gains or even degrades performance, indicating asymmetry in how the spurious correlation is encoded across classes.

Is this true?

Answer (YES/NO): NO